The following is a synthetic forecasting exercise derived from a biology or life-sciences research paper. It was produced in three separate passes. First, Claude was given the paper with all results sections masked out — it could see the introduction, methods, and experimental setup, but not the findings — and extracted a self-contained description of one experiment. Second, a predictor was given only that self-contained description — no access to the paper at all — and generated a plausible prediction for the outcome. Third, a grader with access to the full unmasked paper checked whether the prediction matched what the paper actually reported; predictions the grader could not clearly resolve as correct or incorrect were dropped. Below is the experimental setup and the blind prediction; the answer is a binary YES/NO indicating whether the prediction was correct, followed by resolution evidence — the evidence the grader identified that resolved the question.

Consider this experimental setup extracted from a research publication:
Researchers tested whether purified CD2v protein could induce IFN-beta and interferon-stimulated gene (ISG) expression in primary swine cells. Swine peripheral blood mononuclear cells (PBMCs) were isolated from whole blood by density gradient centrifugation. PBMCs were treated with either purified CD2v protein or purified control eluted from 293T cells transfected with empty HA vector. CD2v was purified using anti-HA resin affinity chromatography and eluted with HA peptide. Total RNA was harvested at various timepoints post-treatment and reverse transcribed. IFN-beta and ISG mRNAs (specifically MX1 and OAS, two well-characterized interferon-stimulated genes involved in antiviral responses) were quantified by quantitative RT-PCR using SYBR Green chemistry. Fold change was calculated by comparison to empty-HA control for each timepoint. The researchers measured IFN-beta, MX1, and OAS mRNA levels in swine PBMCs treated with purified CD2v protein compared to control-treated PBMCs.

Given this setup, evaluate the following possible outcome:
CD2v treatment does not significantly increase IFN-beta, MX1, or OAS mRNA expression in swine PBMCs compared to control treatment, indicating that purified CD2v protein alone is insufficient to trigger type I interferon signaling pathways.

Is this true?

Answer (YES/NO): NO